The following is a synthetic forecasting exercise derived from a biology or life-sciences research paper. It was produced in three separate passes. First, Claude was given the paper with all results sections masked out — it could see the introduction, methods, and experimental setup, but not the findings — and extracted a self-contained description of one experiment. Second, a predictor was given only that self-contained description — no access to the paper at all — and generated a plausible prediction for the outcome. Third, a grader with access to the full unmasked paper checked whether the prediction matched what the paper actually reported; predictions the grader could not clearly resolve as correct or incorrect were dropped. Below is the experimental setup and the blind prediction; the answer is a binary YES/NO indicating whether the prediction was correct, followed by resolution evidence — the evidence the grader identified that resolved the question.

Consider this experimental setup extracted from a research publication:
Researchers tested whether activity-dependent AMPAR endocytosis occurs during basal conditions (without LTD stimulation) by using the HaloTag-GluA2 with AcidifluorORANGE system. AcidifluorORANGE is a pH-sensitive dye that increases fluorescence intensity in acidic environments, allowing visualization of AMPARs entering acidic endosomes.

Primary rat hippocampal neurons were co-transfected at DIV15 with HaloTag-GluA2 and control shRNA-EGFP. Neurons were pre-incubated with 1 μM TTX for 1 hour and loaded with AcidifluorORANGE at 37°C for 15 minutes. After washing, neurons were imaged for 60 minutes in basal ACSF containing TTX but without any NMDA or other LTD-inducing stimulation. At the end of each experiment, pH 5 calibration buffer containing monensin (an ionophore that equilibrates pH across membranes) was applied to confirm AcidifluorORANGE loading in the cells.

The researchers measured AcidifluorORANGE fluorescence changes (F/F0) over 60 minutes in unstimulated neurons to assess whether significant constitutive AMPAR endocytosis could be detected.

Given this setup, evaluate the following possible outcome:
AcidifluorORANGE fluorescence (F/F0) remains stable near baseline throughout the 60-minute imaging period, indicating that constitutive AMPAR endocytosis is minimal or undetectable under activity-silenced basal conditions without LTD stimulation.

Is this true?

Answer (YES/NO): YES